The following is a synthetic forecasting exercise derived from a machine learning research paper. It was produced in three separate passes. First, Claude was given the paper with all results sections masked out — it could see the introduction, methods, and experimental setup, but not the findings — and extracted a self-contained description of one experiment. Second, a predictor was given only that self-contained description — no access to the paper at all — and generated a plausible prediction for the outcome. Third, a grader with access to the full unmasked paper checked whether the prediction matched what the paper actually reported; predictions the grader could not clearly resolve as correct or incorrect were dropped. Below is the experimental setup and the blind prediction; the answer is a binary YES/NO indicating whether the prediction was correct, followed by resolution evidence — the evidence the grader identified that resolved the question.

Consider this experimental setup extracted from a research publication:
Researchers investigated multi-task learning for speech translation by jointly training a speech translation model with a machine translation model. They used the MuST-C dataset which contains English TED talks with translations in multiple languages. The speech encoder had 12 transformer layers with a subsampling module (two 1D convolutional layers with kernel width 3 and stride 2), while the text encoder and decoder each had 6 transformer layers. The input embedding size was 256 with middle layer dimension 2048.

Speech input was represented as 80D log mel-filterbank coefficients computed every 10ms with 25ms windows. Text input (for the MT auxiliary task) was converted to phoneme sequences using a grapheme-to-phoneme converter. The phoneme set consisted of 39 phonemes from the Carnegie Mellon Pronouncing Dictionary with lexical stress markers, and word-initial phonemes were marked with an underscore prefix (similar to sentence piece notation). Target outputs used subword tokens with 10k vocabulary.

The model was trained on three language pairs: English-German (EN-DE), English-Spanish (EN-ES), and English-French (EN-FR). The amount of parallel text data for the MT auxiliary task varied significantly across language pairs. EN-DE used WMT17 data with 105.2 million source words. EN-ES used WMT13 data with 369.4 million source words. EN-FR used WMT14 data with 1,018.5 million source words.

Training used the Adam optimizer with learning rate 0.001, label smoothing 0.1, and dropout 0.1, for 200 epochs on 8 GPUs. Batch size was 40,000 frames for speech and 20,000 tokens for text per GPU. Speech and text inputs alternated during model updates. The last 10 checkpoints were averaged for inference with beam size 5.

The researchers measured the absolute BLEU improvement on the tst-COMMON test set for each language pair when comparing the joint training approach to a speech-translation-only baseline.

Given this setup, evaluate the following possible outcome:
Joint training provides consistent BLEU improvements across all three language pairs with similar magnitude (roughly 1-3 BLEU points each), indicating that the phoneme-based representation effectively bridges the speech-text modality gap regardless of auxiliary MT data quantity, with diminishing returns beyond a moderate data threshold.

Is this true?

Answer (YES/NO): NO